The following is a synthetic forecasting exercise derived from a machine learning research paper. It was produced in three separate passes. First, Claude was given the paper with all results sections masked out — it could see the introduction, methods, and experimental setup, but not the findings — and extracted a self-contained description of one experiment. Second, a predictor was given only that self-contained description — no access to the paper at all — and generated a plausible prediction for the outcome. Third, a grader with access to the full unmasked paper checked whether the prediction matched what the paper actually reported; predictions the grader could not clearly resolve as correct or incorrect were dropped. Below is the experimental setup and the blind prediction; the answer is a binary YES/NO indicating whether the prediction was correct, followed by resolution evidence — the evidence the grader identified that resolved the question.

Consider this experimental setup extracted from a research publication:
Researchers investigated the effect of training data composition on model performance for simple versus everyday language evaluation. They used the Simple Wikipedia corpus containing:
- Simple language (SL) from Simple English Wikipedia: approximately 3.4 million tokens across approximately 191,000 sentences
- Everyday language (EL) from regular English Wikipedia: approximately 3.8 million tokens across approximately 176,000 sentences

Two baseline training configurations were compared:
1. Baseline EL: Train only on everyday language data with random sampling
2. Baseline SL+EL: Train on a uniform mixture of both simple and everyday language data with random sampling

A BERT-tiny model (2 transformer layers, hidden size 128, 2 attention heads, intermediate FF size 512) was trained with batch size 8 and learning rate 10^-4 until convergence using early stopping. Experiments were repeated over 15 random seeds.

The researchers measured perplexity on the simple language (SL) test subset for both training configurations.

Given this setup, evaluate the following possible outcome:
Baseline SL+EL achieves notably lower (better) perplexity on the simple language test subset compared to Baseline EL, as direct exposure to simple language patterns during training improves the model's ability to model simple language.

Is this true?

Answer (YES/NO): NO